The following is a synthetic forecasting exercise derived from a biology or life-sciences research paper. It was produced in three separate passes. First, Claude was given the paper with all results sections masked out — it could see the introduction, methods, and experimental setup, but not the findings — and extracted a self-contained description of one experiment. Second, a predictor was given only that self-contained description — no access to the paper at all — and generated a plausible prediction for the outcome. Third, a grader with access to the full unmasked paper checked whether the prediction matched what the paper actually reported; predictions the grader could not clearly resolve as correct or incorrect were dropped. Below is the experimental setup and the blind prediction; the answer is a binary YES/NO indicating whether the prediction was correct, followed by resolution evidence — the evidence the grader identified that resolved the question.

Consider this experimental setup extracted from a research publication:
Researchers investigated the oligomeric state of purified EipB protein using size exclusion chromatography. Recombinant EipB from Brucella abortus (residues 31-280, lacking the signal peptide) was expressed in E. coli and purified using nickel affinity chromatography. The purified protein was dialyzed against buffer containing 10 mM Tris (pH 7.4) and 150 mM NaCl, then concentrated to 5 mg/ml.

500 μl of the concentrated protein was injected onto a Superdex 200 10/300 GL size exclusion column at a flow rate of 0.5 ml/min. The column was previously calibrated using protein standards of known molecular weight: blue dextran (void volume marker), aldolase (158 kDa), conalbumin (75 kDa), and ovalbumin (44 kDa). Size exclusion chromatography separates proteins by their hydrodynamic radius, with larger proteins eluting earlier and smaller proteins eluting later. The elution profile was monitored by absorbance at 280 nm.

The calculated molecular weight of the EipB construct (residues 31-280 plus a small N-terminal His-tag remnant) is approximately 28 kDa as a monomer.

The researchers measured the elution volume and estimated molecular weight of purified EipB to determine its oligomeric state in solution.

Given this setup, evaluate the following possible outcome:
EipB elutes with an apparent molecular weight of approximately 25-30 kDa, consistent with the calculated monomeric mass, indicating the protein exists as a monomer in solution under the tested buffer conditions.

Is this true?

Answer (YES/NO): NO